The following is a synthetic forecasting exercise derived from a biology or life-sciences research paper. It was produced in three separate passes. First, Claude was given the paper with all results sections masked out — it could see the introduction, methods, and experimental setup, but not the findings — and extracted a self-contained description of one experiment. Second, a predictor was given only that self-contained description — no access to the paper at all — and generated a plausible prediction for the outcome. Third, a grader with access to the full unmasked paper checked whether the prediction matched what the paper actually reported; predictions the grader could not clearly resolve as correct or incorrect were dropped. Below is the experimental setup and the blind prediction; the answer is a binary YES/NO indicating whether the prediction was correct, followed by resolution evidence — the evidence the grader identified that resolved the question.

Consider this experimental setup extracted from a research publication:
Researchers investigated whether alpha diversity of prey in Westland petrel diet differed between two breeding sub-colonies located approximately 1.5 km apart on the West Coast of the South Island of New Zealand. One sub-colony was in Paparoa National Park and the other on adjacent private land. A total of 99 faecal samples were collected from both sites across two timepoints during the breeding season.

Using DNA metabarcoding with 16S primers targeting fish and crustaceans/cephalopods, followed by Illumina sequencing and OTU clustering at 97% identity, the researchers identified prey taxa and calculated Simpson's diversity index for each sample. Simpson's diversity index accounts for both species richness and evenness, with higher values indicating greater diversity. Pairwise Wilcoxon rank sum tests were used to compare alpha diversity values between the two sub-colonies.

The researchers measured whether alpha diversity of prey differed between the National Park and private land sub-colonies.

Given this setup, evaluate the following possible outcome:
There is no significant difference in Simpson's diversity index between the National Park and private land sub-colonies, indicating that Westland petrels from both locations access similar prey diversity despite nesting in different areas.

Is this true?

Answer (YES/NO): YES